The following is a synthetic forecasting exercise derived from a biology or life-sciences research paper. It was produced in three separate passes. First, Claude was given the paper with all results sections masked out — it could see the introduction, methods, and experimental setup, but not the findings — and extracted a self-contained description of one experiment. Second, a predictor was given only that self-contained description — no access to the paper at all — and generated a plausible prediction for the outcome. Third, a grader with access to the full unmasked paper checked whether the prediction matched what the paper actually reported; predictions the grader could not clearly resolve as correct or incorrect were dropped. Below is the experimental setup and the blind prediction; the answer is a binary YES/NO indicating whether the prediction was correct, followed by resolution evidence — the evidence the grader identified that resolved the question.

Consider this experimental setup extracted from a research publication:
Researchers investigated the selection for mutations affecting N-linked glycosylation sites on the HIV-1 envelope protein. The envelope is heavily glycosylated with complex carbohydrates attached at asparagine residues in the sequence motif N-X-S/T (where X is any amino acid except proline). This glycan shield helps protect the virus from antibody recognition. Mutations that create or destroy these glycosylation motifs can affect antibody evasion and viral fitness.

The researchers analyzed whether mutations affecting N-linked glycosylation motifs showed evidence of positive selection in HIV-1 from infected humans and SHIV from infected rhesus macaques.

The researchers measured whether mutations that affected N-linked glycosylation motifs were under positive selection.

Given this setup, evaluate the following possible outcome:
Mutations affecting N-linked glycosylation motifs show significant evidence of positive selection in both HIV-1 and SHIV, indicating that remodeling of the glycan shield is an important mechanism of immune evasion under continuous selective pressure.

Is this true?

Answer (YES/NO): YES